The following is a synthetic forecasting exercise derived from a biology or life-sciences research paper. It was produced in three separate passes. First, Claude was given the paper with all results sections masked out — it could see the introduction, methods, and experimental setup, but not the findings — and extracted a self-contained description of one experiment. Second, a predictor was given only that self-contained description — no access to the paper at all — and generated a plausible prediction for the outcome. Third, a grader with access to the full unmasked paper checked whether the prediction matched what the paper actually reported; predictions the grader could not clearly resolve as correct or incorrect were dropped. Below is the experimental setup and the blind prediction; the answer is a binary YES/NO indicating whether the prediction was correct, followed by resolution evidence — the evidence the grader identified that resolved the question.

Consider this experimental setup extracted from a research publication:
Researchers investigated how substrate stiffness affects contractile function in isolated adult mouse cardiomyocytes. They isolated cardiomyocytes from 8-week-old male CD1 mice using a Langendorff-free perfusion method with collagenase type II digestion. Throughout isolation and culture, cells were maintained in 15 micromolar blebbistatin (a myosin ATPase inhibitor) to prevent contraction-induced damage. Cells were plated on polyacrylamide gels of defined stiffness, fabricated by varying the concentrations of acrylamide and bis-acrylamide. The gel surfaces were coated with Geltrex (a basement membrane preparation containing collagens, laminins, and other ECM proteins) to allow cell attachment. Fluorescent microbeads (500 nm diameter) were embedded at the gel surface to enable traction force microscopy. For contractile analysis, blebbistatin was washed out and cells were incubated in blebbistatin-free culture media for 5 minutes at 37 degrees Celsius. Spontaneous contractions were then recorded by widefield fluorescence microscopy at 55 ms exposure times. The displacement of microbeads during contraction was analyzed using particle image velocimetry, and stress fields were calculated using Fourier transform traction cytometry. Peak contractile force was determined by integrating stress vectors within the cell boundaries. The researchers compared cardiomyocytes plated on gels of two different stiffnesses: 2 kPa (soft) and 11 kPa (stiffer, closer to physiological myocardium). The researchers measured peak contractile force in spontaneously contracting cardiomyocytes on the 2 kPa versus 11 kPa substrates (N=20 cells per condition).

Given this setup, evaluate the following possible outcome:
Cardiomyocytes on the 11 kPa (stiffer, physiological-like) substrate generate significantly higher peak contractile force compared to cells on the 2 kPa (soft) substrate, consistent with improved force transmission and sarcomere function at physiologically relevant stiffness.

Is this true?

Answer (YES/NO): YES